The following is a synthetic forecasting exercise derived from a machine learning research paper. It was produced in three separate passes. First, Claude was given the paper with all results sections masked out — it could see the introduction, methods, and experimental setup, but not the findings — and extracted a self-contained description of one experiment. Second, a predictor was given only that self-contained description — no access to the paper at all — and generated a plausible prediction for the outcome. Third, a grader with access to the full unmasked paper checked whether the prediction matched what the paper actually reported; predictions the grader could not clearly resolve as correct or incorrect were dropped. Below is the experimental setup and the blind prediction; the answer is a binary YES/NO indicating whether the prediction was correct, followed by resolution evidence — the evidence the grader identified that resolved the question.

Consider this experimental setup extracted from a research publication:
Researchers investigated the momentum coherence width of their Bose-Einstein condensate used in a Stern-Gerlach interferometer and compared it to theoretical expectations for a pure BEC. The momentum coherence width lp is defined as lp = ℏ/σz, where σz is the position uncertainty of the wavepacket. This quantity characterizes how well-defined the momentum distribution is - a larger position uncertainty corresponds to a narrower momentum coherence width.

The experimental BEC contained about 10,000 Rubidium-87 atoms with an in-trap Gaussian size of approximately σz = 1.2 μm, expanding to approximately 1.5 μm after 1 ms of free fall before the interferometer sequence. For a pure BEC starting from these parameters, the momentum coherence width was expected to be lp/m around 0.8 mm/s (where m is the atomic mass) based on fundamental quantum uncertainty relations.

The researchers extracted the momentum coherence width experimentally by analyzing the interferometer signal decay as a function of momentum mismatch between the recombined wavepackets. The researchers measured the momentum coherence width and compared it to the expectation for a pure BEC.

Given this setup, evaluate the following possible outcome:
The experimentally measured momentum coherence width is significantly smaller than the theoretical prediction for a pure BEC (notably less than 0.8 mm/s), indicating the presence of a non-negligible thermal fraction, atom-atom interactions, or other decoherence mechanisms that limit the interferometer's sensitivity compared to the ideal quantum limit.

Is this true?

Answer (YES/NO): YES